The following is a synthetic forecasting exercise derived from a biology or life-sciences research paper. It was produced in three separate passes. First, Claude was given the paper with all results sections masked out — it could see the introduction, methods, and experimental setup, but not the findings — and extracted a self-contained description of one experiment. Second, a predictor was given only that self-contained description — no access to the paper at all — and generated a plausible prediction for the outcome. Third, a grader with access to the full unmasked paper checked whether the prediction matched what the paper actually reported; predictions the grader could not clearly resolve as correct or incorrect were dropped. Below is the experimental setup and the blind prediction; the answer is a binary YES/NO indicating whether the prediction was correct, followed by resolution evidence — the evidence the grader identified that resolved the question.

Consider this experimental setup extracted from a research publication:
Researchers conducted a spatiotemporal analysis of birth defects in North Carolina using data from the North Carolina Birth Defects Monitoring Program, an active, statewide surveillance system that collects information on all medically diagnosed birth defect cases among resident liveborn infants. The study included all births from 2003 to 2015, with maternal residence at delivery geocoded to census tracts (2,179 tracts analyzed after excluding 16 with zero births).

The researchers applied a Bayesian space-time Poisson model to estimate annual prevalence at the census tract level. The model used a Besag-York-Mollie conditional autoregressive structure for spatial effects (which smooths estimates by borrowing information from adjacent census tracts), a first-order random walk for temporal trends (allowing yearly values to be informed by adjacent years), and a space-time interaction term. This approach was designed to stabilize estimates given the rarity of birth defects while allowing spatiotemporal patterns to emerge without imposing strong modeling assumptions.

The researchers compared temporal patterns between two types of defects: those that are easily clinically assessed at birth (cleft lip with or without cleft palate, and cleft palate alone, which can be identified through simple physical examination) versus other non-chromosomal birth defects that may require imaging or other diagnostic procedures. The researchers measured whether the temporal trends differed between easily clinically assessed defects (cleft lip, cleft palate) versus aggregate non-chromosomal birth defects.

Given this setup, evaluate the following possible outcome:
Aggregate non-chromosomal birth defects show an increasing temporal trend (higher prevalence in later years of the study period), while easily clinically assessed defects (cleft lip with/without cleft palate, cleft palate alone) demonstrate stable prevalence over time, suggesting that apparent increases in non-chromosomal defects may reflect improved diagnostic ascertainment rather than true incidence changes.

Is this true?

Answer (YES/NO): NO